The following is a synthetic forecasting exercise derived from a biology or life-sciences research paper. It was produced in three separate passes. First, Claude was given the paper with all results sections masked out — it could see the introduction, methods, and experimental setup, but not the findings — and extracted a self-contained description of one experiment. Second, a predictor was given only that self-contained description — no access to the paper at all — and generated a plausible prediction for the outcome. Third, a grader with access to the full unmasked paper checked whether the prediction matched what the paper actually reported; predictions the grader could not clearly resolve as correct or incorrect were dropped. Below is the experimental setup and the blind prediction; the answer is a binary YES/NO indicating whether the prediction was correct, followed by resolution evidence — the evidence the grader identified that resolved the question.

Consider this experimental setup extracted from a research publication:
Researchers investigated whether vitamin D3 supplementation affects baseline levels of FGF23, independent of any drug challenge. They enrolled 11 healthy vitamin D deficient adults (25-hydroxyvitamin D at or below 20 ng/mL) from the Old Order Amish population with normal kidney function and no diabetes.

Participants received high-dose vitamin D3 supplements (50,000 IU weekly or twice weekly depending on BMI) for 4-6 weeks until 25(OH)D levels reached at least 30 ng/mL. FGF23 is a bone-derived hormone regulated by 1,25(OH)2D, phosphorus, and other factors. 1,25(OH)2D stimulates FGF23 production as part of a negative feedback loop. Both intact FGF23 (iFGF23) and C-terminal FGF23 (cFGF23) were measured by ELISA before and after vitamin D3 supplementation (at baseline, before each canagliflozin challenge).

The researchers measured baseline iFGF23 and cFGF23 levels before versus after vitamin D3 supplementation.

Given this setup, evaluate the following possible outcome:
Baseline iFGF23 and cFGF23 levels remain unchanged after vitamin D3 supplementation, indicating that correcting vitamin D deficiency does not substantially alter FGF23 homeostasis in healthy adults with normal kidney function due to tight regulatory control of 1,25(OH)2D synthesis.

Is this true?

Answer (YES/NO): YES